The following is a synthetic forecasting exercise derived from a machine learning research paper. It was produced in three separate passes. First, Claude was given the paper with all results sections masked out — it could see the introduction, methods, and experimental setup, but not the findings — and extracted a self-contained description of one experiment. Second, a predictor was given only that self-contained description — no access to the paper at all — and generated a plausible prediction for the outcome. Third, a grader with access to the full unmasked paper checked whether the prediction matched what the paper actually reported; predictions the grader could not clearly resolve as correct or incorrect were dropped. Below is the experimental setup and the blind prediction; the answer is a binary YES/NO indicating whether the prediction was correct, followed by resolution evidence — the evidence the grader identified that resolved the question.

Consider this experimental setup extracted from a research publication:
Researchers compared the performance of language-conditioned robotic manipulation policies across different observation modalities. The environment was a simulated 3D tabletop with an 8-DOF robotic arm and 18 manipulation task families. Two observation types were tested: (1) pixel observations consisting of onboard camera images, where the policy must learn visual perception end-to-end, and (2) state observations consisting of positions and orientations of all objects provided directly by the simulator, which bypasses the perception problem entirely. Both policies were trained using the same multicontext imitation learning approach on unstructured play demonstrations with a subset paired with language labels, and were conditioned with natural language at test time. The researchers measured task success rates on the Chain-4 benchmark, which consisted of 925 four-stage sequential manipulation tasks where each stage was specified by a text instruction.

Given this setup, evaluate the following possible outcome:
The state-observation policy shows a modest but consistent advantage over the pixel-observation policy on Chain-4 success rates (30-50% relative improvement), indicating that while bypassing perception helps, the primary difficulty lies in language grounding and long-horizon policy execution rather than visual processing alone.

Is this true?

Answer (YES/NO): NO